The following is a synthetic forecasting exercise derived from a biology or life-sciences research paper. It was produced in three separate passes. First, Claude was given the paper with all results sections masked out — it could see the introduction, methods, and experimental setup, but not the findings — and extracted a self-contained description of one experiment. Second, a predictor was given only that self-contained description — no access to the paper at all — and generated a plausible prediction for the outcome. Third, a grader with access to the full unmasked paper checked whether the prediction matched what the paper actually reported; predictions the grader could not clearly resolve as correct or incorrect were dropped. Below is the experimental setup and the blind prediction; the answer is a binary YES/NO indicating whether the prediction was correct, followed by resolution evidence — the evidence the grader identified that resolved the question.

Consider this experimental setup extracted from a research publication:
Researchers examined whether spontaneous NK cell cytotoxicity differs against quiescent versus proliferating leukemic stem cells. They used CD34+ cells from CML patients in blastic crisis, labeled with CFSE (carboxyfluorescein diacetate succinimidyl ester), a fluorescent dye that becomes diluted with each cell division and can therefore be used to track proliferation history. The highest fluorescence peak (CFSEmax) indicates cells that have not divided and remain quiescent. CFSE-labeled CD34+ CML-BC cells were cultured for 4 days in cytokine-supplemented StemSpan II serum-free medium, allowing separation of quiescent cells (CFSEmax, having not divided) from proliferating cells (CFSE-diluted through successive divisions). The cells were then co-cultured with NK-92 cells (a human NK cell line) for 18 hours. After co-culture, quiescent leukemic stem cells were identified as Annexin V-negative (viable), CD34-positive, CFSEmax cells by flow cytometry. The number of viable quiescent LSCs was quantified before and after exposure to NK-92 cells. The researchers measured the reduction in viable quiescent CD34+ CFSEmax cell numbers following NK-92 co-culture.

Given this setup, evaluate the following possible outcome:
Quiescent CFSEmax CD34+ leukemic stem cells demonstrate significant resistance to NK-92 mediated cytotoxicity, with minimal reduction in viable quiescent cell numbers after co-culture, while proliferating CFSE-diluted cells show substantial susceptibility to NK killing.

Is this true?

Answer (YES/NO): NO